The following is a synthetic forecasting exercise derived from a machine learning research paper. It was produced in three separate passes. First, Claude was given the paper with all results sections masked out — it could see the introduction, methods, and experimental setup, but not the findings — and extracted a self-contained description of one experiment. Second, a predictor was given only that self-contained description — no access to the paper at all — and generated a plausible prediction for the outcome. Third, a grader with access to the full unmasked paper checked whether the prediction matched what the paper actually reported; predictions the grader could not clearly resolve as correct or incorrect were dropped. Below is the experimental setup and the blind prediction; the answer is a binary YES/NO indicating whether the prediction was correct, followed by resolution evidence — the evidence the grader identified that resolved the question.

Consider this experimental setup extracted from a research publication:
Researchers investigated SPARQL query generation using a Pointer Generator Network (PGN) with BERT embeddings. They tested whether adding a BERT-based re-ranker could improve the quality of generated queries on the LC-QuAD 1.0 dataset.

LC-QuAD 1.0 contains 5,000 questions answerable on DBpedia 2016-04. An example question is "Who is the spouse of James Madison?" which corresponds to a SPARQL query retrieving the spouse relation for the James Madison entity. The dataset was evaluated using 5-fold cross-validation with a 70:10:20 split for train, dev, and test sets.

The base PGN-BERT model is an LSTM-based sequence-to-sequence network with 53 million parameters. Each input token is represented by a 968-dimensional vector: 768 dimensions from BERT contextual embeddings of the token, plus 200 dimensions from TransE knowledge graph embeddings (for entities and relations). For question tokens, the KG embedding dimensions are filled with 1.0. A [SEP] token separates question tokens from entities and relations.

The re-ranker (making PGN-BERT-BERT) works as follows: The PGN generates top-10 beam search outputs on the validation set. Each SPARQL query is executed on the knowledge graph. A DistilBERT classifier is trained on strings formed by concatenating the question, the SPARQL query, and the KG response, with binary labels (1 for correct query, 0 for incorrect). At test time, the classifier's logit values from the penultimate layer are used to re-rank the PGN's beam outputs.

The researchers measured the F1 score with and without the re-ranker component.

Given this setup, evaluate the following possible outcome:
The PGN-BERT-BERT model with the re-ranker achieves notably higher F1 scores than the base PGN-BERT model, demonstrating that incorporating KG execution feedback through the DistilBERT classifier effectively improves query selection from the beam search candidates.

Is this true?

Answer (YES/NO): YES